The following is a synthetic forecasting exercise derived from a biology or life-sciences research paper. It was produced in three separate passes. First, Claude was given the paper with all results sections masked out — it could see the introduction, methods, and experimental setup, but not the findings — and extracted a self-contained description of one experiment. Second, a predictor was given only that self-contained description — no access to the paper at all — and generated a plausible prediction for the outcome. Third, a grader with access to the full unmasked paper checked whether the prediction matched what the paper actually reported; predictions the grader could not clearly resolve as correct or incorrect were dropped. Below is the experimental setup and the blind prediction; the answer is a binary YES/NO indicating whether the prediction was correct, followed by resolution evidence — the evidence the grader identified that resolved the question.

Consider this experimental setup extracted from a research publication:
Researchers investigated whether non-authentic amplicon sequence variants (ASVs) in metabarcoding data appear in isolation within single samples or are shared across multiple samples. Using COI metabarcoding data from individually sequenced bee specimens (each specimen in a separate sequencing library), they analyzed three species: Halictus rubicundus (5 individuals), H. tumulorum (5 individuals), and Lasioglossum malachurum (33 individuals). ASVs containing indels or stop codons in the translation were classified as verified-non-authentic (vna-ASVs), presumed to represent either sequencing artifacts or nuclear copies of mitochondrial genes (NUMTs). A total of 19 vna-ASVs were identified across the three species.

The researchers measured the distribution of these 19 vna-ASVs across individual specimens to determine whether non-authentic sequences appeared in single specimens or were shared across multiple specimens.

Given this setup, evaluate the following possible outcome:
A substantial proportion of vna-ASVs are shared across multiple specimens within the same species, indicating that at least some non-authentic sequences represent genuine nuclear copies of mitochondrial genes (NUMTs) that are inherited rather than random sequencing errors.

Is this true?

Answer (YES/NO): YES